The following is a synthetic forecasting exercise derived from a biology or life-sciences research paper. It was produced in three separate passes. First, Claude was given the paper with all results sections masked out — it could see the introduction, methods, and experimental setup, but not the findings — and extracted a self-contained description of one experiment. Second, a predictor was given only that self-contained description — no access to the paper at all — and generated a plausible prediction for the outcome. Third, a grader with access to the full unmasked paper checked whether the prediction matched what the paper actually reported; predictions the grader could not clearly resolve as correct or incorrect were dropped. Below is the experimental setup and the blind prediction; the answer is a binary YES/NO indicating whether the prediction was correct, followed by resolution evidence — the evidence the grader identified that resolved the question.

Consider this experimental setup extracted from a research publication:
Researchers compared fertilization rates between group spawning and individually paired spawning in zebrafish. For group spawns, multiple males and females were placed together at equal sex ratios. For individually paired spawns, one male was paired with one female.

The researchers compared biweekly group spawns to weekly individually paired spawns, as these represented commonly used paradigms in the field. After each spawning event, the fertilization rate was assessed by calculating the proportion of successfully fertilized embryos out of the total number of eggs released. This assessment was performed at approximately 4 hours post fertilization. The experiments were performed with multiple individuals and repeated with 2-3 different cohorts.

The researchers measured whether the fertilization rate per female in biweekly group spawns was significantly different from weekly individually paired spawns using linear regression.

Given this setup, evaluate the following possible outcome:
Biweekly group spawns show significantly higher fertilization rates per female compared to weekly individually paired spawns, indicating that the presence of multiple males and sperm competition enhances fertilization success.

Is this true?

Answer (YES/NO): NO